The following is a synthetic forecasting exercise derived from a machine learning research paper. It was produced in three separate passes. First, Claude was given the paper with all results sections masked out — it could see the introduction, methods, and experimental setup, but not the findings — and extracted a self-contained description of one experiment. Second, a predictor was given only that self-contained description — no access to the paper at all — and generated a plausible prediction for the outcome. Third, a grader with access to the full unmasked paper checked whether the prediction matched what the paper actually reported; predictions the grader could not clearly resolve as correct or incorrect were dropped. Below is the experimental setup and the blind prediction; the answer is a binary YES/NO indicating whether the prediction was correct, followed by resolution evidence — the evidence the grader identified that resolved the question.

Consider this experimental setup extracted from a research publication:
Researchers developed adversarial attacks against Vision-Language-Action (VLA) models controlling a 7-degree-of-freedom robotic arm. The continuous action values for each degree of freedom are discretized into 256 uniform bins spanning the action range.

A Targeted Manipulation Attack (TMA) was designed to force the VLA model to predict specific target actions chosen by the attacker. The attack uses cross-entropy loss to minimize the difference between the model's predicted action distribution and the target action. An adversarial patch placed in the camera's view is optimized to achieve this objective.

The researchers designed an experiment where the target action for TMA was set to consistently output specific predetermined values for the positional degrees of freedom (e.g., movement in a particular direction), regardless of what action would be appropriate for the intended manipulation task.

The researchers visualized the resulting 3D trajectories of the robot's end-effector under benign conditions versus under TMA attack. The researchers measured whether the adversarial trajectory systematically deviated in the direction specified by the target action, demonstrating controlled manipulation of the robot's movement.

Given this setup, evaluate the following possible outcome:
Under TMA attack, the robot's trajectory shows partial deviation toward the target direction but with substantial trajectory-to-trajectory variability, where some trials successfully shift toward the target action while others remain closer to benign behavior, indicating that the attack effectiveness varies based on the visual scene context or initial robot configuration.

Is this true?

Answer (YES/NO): NO